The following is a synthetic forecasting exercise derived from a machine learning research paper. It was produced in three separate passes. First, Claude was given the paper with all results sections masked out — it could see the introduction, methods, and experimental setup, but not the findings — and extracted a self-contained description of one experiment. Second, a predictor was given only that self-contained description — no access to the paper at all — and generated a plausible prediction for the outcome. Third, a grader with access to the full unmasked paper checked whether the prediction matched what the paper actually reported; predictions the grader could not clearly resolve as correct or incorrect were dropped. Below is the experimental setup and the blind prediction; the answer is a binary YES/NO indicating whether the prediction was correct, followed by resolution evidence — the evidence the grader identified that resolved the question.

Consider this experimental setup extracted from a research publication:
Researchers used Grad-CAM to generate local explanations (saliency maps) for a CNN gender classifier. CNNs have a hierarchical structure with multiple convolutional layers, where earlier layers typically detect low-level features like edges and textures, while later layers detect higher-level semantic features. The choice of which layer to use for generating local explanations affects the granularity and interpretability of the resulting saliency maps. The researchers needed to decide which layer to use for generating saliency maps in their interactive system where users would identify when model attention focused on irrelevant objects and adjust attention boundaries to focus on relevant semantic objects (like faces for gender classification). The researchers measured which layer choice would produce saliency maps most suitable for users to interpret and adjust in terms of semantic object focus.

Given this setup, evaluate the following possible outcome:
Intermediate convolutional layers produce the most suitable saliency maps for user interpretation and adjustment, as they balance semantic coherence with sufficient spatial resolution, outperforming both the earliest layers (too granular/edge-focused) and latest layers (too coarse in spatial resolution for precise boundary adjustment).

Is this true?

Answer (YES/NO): NO